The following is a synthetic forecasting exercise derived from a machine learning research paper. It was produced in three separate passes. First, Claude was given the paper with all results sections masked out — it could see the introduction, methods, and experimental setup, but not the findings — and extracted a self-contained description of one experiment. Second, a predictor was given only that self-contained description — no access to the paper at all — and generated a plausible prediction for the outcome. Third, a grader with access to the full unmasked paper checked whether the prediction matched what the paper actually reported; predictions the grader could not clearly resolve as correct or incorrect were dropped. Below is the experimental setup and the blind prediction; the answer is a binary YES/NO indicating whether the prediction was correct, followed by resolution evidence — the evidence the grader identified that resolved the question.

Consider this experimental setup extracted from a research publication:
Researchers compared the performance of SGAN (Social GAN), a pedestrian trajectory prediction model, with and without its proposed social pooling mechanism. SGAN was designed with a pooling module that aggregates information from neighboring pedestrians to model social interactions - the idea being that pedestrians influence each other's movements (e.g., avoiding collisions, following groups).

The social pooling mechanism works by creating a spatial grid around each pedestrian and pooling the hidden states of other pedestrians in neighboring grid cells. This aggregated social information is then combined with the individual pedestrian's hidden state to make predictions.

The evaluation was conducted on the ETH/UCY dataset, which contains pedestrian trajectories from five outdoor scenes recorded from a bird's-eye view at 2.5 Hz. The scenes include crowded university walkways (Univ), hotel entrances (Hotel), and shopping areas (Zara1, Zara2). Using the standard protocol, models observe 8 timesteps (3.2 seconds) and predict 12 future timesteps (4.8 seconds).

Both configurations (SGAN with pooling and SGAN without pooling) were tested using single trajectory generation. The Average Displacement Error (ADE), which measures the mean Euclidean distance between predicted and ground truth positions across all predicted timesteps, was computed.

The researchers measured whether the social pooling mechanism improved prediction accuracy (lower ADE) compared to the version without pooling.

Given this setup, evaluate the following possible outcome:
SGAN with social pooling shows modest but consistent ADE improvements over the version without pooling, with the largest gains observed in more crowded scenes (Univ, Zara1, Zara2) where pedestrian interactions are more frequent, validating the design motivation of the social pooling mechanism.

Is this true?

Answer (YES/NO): NO